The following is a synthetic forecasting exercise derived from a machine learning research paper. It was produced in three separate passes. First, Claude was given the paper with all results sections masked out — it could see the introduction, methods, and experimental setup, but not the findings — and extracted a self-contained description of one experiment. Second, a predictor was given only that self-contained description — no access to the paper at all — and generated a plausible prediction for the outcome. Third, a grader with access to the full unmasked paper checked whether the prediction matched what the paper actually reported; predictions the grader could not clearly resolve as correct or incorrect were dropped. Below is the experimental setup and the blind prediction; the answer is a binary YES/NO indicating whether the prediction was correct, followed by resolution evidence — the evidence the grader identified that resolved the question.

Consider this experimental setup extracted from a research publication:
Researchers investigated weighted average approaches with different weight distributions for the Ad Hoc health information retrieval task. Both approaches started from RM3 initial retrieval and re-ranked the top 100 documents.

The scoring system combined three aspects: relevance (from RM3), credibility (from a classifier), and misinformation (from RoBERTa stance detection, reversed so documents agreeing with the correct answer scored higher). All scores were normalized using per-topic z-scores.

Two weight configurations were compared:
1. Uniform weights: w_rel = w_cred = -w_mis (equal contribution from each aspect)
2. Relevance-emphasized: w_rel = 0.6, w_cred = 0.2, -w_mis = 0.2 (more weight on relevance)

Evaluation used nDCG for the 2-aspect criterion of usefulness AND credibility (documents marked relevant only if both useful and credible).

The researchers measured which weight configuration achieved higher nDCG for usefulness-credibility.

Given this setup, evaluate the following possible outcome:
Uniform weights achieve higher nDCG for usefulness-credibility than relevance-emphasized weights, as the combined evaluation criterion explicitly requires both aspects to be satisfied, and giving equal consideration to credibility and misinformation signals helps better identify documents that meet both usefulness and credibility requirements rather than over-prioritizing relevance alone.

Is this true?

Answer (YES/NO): NO